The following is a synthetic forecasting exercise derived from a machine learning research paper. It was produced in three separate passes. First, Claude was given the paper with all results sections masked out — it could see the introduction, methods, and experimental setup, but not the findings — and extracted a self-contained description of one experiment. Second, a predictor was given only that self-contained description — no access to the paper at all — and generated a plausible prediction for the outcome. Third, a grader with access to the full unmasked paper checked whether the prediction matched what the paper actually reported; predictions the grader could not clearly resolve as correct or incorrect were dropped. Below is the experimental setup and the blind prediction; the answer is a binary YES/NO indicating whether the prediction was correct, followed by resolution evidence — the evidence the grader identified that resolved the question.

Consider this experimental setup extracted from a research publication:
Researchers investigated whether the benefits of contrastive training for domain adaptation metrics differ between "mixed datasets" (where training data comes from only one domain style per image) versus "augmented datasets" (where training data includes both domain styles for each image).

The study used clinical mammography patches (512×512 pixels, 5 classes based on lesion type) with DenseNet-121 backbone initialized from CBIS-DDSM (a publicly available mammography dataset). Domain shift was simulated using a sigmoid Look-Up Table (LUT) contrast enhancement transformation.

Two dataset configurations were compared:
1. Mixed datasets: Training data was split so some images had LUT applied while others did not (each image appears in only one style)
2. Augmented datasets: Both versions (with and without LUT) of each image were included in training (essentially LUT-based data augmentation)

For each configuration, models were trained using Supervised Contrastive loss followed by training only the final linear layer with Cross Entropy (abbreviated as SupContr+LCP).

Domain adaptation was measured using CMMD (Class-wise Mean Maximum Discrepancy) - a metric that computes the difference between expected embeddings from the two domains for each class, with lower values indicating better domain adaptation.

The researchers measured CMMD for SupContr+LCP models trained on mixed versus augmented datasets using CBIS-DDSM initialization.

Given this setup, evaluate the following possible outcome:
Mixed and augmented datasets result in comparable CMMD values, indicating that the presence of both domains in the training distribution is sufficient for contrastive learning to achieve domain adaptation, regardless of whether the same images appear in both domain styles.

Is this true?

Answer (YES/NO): NO